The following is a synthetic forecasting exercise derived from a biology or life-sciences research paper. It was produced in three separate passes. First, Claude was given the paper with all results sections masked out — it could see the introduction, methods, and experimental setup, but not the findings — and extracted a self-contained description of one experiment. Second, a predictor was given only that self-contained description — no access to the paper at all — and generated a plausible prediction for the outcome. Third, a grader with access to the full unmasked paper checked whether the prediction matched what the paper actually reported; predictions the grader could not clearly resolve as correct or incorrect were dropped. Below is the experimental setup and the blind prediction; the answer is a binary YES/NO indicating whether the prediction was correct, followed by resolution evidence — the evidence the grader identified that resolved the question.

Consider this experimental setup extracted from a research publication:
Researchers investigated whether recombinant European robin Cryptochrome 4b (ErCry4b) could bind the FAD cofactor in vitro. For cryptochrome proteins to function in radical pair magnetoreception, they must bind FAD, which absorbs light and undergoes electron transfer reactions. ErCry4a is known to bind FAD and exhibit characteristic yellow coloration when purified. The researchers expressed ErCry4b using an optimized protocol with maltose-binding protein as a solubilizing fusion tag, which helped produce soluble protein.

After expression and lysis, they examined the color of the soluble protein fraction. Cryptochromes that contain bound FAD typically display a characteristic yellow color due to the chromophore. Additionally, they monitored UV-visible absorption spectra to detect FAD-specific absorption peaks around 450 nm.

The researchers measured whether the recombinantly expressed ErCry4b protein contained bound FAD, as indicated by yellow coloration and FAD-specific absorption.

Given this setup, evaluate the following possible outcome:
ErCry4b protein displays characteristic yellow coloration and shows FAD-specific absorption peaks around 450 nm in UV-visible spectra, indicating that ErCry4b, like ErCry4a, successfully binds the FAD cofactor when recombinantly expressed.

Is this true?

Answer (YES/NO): NO